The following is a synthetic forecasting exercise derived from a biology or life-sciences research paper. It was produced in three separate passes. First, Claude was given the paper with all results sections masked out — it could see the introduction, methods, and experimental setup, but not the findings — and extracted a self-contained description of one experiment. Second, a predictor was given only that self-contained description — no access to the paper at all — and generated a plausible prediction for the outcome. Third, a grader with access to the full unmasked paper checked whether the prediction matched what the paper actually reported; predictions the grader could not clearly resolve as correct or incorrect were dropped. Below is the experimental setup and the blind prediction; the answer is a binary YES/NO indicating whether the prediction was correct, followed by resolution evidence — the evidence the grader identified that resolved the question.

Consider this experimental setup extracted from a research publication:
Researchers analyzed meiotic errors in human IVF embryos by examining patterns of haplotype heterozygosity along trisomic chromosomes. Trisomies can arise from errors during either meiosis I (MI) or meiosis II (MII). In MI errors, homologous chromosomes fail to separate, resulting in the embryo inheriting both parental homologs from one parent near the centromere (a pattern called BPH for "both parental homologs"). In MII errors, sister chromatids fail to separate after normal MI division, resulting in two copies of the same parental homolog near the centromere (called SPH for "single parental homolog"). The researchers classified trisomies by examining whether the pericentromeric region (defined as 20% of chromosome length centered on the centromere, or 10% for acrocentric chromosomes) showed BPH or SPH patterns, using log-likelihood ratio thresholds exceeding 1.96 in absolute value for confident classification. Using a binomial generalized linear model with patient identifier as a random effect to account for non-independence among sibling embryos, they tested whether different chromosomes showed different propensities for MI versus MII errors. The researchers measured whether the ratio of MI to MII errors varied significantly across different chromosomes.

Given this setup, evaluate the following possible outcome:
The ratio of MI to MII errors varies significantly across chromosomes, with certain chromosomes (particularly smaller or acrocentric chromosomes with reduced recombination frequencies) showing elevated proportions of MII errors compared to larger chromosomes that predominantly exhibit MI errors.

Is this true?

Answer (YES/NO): NO